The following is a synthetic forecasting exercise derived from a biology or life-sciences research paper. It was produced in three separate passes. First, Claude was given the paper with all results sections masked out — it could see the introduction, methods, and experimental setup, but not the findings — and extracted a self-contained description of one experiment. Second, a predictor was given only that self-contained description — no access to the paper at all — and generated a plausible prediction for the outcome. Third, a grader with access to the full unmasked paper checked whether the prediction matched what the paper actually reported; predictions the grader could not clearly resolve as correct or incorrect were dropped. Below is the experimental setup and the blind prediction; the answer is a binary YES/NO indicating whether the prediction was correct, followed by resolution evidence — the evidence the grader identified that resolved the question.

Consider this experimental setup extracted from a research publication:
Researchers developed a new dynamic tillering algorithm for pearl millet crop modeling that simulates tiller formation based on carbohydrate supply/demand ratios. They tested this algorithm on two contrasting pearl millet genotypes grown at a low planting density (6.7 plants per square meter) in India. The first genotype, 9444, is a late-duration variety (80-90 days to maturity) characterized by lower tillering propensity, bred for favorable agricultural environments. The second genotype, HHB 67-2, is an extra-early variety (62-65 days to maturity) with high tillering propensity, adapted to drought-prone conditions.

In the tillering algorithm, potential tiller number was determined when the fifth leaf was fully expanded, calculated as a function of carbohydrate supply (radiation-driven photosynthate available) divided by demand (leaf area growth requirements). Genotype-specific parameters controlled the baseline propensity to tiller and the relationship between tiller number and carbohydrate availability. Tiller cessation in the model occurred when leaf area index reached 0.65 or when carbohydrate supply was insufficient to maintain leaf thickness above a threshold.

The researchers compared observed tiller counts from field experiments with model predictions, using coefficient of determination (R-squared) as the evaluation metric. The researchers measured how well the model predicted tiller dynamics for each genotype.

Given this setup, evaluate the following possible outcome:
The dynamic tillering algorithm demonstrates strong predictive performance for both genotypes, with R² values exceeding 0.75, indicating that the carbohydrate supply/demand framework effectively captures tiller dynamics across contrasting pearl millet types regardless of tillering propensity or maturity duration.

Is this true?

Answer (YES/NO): NO